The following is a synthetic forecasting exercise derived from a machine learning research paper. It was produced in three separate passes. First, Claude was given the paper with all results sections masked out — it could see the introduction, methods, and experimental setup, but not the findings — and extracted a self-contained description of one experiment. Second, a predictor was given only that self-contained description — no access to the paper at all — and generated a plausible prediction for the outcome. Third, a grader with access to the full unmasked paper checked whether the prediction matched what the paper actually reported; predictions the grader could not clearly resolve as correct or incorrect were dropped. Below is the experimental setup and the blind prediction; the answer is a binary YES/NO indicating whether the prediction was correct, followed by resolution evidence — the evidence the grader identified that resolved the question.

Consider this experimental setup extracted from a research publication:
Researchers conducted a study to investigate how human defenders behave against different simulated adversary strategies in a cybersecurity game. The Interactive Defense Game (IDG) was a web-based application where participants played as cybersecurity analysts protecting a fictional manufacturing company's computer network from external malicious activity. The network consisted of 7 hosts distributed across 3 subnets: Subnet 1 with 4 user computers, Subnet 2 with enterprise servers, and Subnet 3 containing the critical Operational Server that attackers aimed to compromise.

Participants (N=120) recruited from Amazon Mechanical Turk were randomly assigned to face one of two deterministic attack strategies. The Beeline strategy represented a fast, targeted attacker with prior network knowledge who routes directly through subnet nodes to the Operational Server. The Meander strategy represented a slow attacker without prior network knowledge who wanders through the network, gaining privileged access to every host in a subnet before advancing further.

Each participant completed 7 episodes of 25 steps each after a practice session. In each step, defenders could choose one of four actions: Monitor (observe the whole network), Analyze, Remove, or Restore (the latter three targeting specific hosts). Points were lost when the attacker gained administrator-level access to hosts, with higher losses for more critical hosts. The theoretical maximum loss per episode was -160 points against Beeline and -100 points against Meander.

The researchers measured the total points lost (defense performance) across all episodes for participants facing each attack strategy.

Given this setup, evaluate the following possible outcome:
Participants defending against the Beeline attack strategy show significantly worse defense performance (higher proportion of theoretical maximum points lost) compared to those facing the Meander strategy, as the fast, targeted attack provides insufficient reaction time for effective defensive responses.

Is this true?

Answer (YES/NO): NO